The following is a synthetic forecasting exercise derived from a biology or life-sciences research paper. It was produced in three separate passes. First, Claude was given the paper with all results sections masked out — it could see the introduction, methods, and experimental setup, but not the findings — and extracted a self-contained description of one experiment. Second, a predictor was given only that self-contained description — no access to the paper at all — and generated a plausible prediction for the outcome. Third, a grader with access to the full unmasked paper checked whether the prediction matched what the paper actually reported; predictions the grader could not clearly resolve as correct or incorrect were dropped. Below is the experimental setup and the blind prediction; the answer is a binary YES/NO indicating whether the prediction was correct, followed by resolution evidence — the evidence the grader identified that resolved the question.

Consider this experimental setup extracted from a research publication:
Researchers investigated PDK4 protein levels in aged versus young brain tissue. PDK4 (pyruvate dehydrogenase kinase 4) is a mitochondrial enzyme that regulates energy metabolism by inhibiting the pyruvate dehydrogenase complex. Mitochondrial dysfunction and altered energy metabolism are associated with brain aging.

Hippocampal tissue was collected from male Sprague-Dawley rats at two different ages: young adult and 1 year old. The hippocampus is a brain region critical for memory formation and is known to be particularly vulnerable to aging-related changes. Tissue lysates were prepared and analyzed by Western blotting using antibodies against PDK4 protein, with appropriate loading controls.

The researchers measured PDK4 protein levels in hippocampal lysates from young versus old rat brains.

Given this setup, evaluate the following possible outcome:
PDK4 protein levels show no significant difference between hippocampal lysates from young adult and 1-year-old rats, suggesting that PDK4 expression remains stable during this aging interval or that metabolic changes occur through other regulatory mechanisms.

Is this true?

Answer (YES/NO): NO